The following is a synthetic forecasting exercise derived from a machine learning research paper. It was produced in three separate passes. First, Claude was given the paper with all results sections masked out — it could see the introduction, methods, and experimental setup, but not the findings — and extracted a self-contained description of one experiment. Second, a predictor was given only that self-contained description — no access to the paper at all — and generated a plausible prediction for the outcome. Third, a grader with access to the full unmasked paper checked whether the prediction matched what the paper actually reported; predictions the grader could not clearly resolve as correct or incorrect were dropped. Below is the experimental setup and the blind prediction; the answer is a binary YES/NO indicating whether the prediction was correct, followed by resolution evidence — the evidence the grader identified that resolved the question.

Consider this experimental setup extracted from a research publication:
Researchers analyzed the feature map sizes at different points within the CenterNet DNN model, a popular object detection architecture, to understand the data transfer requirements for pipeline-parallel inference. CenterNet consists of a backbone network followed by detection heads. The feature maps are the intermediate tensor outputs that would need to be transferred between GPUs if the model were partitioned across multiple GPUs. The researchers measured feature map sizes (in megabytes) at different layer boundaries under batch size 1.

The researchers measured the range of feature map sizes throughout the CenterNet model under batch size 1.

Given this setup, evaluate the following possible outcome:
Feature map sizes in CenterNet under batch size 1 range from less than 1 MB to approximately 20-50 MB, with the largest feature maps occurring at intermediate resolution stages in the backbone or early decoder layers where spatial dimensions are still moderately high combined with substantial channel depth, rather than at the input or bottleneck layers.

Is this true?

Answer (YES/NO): NO